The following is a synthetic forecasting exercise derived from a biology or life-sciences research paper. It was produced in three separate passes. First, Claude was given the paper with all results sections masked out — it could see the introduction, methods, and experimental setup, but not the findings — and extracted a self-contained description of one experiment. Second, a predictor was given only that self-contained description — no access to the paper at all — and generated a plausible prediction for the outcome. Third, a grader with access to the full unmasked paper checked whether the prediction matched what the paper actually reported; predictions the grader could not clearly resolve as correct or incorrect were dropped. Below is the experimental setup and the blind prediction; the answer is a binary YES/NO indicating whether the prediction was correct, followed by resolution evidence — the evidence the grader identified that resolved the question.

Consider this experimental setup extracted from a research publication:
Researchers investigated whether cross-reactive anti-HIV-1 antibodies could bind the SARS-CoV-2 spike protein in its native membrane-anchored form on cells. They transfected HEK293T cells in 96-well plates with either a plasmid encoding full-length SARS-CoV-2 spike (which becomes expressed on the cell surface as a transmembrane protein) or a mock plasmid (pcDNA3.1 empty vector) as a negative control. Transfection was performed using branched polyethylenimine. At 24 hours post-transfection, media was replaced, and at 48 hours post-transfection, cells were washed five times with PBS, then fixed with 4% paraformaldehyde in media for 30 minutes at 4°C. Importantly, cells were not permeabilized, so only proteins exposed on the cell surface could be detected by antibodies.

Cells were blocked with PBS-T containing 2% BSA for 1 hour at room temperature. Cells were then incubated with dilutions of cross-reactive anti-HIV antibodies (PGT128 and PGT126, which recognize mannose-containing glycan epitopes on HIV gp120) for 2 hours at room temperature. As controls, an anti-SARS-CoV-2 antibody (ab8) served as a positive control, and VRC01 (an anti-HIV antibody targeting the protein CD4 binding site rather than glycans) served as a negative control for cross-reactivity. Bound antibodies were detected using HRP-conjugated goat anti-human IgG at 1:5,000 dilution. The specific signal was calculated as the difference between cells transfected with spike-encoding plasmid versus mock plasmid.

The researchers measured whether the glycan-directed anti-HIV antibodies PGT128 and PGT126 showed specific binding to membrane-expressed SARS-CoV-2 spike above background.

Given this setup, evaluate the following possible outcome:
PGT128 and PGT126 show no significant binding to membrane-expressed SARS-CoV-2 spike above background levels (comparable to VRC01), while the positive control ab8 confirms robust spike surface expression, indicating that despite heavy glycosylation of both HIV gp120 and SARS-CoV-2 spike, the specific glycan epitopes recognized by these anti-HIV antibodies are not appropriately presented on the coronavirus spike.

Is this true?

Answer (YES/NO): NO